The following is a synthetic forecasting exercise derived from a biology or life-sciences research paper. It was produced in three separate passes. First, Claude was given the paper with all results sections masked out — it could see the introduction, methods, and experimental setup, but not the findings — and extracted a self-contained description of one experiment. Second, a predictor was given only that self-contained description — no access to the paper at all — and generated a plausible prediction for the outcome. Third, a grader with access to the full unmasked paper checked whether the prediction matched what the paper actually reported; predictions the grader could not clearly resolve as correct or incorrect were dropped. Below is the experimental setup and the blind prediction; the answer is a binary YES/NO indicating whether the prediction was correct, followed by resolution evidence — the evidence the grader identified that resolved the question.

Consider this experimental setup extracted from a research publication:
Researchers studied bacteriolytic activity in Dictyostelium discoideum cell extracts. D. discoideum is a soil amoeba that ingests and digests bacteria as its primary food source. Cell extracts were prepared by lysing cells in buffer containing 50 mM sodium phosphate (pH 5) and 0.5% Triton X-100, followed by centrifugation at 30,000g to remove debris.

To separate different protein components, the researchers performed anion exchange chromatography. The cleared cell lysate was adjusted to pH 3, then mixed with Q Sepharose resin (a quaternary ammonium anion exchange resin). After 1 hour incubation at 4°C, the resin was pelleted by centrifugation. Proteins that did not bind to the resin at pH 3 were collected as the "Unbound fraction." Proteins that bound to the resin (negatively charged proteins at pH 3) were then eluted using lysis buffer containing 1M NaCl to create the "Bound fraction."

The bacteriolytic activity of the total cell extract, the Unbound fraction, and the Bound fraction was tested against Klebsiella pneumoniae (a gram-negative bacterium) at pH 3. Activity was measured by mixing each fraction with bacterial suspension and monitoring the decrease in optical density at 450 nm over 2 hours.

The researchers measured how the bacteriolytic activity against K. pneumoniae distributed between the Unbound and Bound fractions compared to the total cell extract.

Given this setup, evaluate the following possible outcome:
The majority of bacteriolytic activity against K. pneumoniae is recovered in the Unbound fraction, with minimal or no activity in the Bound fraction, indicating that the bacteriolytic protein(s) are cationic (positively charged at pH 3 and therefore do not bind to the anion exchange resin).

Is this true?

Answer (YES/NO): NO